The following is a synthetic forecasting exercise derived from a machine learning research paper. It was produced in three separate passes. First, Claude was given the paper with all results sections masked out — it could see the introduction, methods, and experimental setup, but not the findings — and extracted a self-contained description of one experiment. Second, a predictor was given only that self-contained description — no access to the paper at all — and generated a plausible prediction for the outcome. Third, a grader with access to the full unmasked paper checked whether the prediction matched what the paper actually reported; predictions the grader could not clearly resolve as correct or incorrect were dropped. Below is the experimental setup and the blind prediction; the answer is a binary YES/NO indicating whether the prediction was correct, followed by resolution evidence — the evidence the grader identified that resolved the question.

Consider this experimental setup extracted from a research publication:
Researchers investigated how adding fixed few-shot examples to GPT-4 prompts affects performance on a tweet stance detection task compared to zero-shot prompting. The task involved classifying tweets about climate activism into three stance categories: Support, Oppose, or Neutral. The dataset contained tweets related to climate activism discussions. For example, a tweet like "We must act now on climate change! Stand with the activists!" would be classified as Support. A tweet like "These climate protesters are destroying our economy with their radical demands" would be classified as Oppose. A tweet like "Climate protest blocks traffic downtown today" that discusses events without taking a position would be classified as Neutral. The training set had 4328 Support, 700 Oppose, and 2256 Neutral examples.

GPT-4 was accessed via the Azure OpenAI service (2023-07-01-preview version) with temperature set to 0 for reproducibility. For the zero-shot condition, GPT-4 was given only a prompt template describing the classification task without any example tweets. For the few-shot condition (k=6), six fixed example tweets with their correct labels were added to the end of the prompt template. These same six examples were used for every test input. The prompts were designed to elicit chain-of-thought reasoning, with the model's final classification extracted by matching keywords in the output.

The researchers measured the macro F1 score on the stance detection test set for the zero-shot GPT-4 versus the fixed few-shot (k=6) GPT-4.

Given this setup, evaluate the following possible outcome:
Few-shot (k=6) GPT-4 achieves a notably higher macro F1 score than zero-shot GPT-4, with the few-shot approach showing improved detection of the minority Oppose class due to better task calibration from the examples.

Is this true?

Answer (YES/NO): NO